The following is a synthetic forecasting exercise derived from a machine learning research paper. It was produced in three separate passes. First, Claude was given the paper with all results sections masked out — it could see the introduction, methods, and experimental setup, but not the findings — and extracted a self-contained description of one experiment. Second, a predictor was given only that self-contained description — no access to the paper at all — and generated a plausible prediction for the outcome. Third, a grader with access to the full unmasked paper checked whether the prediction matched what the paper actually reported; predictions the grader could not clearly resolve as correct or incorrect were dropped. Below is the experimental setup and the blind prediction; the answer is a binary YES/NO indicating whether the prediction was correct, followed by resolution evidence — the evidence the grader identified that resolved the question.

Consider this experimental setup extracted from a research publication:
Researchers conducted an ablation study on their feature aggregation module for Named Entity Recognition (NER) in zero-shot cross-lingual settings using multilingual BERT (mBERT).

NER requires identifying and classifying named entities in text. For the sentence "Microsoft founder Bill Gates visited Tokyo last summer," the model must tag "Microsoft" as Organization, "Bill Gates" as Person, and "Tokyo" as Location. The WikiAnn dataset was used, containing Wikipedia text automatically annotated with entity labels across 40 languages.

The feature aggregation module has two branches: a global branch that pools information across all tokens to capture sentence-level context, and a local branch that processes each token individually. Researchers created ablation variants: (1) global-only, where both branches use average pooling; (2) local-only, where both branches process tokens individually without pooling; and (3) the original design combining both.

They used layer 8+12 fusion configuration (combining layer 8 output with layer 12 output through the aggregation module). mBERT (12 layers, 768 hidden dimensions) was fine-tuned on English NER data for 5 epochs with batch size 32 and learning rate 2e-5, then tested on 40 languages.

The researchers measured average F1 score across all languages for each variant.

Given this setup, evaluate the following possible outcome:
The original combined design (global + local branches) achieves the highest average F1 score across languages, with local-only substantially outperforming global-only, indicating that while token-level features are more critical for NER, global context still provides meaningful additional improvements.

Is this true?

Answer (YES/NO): NO